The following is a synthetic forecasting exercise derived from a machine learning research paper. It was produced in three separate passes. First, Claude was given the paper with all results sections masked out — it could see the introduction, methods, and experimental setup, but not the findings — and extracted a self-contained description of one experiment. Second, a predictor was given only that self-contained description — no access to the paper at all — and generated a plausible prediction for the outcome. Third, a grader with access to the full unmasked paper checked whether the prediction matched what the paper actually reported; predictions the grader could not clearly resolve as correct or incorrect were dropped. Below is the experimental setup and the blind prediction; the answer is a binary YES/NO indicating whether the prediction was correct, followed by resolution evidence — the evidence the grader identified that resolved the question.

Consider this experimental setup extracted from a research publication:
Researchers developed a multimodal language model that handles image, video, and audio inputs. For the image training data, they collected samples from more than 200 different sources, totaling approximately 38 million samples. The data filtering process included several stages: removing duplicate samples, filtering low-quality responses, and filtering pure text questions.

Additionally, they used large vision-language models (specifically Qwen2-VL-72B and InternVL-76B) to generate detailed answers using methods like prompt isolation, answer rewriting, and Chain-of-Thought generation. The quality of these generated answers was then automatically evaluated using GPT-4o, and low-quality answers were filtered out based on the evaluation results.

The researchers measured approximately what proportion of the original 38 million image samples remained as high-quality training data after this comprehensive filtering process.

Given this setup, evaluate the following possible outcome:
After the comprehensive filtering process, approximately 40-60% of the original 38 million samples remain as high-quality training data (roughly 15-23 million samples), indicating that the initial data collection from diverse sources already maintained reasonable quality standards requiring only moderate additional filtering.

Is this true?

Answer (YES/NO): NO